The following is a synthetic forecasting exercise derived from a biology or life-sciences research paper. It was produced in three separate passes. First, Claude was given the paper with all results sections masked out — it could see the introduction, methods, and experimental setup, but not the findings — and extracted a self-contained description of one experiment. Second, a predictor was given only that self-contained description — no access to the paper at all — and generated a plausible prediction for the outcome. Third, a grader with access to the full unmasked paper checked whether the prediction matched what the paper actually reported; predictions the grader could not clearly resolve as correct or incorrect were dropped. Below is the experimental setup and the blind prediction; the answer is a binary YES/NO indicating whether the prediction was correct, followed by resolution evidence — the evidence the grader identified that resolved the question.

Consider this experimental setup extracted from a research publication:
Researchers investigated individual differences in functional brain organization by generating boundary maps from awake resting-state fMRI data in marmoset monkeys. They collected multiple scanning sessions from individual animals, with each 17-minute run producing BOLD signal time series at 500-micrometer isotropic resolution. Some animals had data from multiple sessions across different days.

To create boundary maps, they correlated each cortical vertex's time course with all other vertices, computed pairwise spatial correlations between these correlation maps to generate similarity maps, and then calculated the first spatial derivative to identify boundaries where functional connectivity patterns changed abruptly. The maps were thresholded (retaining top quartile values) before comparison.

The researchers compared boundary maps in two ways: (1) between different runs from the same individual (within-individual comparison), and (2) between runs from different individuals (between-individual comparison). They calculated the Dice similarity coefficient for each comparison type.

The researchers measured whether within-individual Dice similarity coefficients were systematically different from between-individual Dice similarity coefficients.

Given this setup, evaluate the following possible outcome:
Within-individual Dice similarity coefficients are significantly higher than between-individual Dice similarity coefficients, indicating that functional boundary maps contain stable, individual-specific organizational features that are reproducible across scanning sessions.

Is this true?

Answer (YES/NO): NO